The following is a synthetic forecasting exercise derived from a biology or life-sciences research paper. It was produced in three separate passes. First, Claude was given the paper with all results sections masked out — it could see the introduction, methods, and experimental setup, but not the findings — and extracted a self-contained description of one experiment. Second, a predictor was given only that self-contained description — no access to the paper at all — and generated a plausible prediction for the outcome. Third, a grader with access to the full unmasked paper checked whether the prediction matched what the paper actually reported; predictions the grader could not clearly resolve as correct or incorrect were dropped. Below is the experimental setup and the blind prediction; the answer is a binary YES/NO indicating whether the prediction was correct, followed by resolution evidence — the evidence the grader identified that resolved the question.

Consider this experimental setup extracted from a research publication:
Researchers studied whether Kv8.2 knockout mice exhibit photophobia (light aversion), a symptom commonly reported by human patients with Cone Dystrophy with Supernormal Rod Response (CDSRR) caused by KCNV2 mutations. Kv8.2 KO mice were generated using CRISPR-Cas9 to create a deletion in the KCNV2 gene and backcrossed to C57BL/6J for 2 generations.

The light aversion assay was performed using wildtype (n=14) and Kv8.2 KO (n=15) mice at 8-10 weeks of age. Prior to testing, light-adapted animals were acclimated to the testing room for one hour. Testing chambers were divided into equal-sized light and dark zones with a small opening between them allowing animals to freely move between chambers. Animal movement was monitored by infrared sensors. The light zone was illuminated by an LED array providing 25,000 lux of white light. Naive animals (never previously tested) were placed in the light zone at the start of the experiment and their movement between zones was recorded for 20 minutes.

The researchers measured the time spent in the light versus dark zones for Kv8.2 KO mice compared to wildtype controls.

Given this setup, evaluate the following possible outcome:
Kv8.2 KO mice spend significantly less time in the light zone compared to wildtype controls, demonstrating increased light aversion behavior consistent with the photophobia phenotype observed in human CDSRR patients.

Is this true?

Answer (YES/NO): NO